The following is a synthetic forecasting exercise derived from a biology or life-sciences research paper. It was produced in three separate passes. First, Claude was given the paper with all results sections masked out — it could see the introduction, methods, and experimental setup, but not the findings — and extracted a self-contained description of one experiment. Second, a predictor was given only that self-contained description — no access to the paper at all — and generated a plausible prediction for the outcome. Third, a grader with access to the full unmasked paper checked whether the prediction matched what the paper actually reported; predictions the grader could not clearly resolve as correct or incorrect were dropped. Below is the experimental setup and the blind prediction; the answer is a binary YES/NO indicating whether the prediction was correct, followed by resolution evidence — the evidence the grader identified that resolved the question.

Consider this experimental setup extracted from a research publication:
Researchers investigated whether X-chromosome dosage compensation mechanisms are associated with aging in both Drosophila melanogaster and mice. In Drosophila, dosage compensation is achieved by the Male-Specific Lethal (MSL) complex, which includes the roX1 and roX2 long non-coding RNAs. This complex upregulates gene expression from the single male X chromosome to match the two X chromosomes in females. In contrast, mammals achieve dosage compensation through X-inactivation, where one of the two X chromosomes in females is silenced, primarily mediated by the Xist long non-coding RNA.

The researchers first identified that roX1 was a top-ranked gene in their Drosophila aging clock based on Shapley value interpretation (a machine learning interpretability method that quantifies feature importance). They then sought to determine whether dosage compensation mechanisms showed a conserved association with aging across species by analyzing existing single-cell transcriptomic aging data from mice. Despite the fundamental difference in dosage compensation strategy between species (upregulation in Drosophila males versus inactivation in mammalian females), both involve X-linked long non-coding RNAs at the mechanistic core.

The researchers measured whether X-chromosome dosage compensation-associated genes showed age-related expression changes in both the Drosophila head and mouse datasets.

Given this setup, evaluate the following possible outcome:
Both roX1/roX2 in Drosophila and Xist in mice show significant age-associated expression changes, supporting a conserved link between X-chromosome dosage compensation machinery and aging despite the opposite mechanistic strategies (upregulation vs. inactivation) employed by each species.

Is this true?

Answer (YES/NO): NO